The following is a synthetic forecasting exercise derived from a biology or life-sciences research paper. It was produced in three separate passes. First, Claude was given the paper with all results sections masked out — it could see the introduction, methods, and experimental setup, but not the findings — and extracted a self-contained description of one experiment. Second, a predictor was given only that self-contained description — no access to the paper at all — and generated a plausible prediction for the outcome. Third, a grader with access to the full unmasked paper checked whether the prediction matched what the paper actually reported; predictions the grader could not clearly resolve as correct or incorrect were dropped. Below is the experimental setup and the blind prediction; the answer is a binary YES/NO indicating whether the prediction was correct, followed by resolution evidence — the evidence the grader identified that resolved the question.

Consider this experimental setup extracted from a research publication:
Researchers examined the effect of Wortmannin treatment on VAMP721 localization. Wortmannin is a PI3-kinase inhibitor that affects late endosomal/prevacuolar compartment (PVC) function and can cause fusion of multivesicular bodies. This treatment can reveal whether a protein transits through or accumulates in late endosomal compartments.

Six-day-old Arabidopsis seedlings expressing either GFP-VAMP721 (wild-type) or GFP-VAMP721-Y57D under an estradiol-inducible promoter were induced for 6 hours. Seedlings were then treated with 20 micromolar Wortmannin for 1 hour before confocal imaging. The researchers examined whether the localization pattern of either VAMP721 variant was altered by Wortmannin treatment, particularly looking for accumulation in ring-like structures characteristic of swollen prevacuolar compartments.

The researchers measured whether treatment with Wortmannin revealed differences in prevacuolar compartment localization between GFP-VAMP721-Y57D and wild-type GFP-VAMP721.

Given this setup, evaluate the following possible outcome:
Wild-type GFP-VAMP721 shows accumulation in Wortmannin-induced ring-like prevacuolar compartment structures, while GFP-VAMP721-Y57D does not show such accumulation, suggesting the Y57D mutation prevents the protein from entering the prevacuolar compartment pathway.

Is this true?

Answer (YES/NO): NO